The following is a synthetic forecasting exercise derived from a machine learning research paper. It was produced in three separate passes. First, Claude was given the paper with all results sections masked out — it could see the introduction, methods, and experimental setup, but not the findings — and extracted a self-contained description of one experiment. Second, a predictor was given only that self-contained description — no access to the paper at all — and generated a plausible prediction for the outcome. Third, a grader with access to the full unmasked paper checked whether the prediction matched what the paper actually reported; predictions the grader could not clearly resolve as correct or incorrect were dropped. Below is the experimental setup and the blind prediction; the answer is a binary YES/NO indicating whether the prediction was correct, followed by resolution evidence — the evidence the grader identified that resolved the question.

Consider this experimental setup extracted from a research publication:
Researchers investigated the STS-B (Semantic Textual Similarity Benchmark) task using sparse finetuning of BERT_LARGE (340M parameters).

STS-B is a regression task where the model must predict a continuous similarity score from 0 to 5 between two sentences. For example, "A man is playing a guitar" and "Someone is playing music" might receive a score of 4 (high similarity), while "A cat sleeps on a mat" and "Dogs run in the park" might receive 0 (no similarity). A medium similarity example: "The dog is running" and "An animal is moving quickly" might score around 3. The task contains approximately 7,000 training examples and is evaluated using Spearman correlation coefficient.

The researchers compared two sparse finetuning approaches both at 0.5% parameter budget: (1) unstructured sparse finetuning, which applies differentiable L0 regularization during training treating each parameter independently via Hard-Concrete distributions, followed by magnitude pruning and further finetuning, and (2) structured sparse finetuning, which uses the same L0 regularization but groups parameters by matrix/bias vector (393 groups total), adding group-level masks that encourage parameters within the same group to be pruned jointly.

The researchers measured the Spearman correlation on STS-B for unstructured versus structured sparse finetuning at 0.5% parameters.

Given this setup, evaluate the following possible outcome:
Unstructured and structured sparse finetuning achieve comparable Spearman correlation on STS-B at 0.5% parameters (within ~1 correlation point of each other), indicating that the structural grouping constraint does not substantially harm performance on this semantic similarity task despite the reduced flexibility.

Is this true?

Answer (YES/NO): NO